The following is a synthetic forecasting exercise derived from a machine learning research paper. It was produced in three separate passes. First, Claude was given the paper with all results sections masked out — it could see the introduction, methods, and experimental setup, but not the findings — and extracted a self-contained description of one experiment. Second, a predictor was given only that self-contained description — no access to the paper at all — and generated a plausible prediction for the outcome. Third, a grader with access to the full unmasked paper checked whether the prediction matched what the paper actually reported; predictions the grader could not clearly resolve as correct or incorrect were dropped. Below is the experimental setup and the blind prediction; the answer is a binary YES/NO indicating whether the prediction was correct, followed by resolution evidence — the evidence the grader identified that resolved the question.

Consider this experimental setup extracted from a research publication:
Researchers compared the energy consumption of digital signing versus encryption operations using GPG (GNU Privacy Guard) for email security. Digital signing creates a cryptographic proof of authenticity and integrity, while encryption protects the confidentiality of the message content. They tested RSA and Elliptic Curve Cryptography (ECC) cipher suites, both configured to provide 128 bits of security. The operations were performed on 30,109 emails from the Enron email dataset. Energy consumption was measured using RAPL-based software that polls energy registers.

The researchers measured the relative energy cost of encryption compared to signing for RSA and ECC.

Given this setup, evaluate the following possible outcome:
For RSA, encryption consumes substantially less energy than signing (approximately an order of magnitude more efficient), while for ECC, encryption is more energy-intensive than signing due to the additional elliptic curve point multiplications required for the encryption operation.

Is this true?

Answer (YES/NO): NO